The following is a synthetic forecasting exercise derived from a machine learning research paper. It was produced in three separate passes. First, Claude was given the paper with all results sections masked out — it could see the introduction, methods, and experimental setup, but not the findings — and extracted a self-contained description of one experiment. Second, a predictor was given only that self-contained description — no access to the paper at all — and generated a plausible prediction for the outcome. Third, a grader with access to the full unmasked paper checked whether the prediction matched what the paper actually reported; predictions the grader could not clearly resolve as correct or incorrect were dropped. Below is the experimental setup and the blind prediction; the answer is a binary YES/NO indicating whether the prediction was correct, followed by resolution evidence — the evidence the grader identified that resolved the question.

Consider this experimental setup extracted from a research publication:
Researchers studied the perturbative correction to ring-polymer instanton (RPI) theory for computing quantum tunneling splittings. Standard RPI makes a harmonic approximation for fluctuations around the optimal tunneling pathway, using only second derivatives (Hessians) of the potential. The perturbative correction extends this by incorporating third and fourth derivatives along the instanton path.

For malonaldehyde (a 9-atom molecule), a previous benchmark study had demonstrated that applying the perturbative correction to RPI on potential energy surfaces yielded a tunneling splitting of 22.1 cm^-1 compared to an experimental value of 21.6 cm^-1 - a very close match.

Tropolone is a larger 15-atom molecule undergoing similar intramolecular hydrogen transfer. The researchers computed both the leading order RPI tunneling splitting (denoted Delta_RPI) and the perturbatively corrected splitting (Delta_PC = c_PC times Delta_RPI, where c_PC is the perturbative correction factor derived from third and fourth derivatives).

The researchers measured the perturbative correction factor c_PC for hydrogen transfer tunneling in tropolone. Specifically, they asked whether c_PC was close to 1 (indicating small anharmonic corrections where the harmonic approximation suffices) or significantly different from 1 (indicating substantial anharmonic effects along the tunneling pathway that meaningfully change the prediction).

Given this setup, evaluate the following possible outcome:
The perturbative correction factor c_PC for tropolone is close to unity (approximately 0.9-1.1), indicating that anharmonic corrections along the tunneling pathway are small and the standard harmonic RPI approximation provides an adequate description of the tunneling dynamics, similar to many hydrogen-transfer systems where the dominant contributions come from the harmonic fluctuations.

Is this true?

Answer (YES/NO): NO